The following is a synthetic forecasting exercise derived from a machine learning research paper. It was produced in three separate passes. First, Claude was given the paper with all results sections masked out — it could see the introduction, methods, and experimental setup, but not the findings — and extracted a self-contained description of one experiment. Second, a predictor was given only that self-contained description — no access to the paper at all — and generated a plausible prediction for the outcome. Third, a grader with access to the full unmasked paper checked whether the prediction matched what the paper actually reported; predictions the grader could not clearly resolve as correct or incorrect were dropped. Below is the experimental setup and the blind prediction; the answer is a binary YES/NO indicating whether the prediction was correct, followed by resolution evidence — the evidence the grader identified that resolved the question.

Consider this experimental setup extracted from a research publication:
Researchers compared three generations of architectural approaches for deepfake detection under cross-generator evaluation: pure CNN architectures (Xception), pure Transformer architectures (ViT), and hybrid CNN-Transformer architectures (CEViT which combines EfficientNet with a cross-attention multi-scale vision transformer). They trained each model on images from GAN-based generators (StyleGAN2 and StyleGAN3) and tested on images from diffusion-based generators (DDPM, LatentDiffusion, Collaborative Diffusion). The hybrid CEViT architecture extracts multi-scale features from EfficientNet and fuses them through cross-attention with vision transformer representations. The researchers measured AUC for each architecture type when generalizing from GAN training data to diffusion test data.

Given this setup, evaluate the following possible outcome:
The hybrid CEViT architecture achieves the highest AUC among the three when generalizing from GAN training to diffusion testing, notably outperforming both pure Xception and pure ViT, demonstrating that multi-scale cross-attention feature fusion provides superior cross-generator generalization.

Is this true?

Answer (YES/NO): YES